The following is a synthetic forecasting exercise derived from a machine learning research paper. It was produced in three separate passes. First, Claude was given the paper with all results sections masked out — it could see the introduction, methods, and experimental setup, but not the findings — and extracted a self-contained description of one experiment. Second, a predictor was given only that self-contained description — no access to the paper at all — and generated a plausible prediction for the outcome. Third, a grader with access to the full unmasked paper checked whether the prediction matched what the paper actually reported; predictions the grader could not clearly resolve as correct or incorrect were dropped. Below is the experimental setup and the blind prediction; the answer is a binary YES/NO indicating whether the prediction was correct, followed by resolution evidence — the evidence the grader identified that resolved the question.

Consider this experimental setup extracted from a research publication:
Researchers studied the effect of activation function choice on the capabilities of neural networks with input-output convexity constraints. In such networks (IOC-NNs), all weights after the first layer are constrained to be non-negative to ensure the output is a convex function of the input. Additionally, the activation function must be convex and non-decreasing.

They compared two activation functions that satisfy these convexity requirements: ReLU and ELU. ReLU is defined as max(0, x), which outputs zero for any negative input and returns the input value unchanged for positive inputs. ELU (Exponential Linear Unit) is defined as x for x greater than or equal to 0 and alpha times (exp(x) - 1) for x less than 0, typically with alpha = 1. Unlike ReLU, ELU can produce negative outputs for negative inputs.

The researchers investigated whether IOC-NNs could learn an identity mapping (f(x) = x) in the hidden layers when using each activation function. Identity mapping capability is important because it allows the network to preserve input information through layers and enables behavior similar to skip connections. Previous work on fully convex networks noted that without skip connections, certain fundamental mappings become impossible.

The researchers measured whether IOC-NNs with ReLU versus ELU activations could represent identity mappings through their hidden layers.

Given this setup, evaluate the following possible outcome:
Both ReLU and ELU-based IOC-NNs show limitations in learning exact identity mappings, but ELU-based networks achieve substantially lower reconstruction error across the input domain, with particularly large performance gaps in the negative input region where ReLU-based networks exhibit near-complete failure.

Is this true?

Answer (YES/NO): NO